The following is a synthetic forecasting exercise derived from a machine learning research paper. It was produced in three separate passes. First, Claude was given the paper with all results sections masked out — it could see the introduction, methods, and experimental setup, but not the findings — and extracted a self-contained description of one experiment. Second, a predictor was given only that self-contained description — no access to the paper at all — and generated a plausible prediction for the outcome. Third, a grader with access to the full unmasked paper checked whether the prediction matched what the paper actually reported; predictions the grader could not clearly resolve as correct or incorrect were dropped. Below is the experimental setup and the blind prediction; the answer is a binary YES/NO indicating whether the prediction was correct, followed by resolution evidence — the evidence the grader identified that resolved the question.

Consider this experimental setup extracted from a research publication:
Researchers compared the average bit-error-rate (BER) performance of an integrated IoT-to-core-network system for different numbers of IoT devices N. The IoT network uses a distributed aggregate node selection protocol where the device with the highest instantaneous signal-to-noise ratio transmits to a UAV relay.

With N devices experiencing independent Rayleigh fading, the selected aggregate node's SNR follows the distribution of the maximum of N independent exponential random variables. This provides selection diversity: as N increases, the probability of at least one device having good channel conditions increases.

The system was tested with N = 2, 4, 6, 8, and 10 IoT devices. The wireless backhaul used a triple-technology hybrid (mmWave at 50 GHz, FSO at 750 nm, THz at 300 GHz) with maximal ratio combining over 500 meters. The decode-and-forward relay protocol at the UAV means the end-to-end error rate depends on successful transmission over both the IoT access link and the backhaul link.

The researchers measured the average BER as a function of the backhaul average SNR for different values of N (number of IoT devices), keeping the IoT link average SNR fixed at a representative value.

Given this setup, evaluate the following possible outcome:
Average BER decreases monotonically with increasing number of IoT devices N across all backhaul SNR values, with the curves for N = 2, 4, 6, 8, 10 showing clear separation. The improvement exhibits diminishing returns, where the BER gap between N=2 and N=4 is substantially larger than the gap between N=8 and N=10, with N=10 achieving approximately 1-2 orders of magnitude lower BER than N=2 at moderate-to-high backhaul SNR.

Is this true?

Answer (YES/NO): NO